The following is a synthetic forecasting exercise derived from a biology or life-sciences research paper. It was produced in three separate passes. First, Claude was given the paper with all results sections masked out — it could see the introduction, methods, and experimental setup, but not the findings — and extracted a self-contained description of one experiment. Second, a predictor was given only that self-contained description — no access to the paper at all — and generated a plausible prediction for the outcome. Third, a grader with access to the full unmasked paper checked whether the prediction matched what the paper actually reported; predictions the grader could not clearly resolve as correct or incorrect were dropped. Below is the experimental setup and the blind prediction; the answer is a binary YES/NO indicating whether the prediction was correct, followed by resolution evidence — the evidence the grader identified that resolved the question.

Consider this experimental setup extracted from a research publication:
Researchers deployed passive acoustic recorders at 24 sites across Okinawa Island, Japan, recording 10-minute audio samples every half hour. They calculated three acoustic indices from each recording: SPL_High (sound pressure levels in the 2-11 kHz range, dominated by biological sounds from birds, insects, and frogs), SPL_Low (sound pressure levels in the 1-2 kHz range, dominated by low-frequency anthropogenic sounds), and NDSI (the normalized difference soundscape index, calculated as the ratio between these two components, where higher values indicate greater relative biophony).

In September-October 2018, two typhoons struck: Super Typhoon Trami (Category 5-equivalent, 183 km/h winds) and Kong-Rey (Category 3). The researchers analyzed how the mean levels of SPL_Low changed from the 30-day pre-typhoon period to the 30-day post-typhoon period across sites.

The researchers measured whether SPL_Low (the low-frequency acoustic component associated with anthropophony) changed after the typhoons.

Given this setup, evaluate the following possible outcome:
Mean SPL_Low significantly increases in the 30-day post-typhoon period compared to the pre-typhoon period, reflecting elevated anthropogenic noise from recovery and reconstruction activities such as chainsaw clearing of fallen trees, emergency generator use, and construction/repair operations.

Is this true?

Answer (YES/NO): YES